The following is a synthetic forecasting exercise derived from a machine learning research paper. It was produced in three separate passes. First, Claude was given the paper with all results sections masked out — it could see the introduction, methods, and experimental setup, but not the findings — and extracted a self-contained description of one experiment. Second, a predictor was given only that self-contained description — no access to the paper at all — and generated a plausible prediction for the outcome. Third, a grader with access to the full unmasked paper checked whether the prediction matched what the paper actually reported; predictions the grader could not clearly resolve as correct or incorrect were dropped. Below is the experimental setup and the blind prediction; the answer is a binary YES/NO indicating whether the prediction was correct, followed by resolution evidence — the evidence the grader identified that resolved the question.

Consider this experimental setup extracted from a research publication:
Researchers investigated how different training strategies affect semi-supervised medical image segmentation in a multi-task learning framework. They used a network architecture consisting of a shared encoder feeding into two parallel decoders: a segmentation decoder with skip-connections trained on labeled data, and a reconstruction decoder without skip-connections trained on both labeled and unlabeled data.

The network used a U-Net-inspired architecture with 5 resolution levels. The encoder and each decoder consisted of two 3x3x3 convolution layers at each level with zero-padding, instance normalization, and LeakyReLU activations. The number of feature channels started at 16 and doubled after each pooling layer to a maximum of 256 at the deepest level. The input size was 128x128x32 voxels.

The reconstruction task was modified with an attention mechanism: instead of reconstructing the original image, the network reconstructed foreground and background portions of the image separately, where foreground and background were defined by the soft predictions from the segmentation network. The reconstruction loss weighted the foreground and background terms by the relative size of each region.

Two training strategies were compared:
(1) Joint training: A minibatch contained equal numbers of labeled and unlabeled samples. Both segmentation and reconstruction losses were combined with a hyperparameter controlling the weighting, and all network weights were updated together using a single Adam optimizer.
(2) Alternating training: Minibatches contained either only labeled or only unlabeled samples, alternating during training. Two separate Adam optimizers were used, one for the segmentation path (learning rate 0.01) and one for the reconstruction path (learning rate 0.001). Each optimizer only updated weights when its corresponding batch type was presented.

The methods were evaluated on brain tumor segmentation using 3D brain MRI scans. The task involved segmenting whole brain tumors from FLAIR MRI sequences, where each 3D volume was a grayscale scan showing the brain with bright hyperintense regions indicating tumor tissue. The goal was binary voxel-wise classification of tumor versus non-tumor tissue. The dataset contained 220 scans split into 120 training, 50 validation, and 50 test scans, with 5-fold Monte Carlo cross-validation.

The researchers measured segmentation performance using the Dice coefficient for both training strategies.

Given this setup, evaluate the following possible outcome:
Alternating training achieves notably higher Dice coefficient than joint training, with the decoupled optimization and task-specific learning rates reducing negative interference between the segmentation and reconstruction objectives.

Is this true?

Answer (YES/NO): YES